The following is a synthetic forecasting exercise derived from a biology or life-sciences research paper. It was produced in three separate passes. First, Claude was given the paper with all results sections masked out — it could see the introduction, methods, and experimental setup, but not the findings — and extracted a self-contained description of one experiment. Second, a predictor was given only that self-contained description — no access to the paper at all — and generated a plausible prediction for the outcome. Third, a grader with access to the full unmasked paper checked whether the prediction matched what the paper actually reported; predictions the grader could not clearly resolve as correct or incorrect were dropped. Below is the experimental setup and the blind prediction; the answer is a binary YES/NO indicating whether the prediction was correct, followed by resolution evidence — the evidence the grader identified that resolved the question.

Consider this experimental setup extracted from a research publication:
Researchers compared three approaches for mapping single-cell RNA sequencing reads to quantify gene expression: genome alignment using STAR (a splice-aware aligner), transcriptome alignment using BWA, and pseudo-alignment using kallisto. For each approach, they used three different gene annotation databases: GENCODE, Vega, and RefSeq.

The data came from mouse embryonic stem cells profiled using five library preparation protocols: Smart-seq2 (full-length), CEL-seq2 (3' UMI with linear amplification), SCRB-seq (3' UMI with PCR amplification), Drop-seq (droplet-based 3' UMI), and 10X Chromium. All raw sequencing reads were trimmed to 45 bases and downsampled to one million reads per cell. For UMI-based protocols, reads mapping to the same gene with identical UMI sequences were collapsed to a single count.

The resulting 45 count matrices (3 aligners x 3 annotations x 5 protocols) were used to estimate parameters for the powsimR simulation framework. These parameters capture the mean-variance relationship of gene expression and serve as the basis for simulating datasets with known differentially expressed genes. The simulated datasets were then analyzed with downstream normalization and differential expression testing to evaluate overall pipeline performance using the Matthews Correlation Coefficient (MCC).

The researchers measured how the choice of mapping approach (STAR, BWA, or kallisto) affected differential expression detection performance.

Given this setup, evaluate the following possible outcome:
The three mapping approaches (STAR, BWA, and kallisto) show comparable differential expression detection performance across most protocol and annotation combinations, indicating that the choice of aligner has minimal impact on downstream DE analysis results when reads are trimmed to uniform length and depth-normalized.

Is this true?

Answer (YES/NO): NO